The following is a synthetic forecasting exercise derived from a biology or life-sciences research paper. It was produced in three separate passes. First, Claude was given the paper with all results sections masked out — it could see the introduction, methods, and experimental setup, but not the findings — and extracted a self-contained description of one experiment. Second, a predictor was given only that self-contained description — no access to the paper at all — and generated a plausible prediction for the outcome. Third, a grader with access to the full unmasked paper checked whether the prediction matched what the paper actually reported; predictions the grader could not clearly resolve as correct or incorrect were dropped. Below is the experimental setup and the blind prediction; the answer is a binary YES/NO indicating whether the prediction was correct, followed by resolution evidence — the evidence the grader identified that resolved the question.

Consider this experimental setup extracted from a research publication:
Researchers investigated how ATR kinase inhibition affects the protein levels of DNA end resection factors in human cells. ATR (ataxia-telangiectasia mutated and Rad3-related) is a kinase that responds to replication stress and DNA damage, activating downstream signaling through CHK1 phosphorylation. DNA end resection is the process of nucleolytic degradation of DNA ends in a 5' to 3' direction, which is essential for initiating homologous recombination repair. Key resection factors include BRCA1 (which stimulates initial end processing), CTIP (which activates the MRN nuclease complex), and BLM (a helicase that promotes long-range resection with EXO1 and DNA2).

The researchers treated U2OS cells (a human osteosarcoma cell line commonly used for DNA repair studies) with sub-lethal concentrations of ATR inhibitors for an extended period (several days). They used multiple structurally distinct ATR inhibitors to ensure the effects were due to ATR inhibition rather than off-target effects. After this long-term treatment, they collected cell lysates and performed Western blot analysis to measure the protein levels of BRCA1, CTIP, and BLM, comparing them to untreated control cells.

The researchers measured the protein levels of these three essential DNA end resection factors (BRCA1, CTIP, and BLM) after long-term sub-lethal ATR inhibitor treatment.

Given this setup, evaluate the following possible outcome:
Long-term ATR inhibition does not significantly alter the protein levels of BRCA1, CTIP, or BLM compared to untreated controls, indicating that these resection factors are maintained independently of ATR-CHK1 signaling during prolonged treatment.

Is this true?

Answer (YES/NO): NO